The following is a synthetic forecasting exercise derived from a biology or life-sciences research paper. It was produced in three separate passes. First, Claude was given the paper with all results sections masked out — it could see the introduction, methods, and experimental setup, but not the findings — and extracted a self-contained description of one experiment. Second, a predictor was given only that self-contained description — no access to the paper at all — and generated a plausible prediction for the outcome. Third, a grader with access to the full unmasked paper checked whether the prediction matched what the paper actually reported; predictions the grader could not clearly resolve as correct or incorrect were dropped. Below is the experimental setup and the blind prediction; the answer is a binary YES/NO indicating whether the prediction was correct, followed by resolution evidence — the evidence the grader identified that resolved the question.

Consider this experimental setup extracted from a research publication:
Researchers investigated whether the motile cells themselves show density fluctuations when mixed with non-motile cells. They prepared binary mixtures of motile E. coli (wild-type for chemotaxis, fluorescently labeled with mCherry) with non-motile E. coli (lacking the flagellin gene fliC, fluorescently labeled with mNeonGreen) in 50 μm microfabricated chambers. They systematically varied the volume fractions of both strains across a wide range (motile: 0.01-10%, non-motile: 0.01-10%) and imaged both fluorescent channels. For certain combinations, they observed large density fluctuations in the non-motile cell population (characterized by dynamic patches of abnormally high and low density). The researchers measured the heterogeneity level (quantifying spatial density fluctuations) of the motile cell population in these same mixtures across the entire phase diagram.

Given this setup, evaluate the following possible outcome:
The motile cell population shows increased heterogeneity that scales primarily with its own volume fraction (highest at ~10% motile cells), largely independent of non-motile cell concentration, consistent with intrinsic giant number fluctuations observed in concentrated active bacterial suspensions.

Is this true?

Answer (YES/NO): NO